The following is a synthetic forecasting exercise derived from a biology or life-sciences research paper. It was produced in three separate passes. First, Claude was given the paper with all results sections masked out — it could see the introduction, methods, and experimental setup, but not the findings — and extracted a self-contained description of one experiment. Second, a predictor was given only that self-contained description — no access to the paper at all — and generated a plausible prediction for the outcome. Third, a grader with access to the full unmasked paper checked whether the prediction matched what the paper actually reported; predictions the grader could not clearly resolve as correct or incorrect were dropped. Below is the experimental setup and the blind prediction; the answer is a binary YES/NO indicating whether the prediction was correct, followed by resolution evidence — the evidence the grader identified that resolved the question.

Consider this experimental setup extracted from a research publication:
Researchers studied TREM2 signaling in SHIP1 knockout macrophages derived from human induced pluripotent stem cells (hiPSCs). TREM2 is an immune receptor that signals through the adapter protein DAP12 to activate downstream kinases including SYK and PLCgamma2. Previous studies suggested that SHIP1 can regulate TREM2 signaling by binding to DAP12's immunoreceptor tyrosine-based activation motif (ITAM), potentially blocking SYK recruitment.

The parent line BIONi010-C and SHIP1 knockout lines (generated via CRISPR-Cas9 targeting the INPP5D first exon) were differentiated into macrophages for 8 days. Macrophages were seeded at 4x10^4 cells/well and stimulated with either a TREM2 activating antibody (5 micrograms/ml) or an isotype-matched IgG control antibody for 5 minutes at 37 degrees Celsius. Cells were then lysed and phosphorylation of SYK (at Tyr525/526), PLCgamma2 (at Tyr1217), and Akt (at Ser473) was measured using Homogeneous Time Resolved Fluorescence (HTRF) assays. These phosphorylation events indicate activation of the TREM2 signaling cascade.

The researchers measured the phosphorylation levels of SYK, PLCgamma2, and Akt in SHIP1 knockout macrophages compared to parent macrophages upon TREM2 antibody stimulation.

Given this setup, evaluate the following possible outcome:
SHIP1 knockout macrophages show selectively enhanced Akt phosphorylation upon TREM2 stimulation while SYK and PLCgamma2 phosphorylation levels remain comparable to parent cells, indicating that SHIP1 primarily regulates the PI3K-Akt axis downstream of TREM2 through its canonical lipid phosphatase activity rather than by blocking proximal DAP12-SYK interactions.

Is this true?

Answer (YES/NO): NO